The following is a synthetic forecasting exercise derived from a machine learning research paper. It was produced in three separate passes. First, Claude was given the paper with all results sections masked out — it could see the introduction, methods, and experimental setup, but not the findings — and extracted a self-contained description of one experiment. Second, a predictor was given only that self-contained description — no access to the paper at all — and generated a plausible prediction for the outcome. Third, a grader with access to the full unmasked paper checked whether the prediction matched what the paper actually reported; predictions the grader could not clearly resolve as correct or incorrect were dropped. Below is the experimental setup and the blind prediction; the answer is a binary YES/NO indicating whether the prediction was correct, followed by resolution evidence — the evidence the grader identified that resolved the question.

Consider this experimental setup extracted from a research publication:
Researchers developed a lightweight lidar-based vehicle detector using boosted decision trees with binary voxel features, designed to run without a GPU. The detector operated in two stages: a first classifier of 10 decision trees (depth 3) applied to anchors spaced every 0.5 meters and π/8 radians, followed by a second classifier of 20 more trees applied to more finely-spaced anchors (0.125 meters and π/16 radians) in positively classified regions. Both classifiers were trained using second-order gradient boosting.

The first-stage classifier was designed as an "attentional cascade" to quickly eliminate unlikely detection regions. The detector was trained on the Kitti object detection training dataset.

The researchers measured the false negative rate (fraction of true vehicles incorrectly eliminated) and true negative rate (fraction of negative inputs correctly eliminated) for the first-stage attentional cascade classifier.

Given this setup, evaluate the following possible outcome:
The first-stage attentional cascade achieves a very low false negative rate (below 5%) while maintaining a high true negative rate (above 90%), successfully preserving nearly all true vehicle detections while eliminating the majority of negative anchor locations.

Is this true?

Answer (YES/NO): NO